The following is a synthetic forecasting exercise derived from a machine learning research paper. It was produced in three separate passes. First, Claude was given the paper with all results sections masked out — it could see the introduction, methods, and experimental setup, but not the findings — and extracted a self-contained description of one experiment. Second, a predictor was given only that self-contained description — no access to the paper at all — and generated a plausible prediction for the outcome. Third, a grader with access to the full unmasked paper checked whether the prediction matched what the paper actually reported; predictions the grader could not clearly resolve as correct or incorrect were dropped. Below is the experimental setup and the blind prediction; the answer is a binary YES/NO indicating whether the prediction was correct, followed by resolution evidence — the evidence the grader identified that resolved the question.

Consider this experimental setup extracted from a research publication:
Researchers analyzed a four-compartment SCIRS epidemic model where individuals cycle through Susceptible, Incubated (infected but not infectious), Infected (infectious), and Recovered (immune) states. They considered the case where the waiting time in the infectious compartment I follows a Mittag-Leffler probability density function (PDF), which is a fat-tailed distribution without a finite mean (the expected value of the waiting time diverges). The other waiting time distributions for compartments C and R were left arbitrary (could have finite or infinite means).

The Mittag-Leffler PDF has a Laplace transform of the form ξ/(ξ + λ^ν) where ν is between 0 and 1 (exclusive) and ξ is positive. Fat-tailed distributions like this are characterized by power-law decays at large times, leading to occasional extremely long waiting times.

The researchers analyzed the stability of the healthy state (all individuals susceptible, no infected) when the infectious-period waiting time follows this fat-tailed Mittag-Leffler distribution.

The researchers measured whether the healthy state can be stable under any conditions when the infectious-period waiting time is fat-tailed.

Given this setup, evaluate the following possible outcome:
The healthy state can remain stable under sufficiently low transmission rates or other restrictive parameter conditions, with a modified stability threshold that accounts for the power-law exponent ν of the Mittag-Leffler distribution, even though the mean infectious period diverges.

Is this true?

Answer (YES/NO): NO